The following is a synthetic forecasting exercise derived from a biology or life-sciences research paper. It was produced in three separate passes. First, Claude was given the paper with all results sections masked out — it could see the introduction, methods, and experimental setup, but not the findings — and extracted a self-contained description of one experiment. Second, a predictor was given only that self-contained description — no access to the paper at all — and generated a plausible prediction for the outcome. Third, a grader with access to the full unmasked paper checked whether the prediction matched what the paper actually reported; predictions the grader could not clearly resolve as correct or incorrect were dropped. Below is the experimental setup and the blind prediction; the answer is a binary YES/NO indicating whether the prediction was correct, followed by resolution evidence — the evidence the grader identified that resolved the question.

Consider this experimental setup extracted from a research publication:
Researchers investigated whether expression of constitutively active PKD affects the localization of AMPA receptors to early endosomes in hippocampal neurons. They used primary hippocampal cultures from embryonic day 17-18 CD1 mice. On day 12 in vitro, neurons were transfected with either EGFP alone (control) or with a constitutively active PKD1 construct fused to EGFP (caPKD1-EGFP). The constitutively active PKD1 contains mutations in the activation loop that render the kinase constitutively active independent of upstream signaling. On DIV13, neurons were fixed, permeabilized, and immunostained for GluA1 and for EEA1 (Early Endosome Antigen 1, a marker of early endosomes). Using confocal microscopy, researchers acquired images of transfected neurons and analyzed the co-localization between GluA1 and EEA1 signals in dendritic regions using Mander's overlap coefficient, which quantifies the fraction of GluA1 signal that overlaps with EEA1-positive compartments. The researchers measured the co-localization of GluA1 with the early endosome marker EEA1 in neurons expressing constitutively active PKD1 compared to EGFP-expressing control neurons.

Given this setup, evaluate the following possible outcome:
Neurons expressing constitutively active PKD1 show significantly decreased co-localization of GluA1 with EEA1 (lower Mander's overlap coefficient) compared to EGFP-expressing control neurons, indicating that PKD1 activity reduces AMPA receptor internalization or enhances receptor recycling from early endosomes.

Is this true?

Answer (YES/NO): NO